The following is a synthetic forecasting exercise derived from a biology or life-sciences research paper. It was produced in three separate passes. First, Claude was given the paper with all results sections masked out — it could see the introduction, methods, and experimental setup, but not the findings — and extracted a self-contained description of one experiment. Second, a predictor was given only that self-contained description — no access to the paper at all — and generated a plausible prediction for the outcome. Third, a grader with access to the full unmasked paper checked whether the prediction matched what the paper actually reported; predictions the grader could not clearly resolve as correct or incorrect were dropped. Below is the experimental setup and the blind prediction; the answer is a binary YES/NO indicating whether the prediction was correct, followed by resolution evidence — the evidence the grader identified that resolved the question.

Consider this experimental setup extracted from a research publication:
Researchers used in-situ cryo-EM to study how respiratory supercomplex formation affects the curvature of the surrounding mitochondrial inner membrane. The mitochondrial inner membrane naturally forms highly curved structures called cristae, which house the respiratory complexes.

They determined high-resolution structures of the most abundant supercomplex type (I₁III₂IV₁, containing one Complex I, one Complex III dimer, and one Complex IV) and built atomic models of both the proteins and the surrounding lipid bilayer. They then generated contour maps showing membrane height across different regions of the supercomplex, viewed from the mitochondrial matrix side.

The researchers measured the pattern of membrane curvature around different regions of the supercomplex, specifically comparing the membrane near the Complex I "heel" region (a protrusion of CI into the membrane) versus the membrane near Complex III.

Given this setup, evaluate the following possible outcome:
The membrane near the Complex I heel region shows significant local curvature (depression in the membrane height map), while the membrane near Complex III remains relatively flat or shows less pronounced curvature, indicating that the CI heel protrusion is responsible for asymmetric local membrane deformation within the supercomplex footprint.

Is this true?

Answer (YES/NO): NO